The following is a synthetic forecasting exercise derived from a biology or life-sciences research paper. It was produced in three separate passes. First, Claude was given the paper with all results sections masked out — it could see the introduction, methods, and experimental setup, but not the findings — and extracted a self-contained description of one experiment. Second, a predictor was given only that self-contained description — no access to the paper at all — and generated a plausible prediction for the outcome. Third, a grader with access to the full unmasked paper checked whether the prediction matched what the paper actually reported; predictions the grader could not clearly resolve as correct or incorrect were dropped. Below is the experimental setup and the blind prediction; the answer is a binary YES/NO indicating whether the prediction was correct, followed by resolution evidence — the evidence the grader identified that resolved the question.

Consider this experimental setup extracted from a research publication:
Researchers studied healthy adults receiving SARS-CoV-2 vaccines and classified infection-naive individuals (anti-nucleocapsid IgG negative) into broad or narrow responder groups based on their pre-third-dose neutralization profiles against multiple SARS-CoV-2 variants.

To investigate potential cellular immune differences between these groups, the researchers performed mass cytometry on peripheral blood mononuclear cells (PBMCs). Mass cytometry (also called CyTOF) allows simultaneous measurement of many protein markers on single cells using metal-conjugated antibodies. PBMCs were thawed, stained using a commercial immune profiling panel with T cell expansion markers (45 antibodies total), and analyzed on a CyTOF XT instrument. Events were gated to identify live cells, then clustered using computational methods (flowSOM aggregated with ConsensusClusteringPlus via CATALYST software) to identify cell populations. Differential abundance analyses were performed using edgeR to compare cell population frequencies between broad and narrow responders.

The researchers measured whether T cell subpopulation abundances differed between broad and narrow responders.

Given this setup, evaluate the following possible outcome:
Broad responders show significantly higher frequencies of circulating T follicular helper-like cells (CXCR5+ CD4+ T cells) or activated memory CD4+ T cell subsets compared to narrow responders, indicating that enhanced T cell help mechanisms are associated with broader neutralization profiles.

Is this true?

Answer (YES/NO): NO